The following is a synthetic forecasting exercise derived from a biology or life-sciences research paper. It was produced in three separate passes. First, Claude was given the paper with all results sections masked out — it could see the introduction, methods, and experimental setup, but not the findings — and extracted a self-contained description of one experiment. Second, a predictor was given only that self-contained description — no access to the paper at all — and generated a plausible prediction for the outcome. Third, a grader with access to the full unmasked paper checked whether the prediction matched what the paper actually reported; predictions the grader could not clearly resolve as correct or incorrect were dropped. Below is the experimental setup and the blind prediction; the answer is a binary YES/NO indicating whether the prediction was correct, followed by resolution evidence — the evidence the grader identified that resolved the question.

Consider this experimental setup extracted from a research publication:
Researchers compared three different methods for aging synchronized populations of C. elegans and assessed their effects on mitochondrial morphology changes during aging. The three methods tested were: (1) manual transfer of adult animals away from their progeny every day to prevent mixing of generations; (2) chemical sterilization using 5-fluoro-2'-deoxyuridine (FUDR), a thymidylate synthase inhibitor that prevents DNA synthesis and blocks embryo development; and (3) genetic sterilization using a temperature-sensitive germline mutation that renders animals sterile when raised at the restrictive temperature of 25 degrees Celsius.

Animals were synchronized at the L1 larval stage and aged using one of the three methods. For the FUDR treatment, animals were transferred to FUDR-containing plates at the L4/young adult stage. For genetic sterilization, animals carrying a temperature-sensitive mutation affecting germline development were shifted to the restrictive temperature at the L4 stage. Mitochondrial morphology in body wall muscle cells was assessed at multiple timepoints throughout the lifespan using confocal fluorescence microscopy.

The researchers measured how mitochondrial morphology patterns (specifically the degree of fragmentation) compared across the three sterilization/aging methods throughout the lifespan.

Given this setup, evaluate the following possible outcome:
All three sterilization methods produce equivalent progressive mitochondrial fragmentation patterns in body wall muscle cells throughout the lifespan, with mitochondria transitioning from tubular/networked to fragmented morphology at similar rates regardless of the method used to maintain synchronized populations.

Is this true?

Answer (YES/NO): NO